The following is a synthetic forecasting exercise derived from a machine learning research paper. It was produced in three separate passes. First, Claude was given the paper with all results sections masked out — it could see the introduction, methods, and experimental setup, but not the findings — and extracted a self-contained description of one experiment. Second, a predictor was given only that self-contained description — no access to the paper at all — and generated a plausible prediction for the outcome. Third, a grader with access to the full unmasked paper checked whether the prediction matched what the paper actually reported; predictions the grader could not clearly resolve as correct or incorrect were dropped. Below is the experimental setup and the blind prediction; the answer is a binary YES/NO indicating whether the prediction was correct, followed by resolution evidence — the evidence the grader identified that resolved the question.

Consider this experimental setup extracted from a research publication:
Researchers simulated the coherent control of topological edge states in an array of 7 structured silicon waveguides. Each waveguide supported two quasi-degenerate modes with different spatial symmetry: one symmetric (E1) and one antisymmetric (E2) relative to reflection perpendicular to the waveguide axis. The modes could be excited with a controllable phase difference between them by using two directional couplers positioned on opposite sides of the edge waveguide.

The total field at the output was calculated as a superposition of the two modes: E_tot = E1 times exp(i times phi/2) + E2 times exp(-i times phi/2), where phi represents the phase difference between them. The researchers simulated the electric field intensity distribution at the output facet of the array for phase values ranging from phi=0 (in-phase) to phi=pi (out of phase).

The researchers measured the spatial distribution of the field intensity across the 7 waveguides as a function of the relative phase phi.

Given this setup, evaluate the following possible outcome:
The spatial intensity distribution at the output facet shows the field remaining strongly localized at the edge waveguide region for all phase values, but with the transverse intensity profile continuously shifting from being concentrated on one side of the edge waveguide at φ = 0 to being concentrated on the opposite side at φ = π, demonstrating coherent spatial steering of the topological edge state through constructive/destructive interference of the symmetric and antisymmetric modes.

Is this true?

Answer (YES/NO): NO